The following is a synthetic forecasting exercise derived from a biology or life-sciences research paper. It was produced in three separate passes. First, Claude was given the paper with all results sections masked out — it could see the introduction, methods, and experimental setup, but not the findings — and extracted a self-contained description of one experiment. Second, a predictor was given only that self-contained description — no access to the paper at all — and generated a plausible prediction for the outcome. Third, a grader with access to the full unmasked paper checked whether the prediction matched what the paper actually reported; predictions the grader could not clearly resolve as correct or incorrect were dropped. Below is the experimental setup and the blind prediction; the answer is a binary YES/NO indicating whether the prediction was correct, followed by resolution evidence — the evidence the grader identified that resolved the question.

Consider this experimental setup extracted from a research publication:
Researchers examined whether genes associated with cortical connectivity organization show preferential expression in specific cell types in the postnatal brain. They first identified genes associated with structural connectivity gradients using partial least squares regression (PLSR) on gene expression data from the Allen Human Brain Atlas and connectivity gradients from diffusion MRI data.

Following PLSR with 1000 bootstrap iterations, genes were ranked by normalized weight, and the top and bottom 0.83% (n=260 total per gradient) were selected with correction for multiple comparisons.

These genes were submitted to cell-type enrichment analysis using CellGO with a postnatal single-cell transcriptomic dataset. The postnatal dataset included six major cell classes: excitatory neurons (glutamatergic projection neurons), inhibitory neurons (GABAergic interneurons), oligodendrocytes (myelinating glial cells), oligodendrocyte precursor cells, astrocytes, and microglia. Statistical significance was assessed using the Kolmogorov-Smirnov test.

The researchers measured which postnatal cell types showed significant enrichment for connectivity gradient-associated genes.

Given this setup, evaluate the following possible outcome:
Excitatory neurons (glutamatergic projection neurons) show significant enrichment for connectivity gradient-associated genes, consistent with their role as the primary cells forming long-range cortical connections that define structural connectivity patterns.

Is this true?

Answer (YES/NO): YES